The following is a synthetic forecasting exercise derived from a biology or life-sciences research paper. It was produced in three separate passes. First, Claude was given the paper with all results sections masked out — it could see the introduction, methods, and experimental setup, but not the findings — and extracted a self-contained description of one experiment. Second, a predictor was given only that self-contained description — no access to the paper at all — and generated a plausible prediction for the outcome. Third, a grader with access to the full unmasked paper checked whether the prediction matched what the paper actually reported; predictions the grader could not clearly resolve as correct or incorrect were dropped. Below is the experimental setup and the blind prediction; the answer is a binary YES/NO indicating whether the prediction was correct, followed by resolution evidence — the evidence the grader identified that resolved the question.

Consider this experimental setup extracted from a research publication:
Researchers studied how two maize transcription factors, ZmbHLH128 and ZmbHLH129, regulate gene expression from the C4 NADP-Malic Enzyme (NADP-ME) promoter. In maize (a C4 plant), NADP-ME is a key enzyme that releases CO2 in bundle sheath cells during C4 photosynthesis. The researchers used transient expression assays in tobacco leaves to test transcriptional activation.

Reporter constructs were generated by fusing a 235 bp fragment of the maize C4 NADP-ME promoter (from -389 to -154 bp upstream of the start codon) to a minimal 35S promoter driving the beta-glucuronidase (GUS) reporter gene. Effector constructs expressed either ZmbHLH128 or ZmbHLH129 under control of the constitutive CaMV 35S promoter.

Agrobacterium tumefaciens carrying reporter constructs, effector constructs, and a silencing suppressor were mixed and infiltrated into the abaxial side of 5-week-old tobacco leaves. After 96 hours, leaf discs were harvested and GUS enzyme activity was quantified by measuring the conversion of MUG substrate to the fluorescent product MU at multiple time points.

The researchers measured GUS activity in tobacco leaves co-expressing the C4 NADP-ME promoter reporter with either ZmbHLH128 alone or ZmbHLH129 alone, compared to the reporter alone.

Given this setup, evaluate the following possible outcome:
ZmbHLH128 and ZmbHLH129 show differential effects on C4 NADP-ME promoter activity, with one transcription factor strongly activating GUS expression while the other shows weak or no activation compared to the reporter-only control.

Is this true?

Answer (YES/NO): YES